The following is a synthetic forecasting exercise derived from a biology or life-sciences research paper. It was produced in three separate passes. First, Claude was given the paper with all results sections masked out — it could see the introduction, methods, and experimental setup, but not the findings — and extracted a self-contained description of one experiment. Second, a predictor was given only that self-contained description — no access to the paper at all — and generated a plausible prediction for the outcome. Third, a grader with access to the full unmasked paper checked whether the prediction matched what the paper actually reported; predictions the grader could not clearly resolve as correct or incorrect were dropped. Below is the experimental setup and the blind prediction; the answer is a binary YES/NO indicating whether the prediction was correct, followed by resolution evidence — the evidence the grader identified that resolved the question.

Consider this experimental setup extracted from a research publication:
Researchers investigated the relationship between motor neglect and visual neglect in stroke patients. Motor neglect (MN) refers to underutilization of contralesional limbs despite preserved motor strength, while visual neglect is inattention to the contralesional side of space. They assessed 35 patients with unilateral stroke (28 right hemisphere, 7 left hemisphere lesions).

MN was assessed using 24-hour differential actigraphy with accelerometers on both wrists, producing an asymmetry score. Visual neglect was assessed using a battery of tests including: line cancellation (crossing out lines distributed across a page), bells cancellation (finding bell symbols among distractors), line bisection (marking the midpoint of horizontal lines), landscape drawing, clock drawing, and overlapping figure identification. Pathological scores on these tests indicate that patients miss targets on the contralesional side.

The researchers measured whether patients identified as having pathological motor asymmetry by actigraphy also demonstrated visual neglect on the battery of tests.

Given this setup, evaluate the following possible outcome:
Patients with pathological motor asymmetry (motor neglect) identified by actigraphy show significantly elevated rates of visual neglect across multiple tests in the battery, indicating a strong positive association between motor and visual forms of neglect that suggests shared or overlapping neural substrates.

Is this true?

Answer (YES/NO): NO